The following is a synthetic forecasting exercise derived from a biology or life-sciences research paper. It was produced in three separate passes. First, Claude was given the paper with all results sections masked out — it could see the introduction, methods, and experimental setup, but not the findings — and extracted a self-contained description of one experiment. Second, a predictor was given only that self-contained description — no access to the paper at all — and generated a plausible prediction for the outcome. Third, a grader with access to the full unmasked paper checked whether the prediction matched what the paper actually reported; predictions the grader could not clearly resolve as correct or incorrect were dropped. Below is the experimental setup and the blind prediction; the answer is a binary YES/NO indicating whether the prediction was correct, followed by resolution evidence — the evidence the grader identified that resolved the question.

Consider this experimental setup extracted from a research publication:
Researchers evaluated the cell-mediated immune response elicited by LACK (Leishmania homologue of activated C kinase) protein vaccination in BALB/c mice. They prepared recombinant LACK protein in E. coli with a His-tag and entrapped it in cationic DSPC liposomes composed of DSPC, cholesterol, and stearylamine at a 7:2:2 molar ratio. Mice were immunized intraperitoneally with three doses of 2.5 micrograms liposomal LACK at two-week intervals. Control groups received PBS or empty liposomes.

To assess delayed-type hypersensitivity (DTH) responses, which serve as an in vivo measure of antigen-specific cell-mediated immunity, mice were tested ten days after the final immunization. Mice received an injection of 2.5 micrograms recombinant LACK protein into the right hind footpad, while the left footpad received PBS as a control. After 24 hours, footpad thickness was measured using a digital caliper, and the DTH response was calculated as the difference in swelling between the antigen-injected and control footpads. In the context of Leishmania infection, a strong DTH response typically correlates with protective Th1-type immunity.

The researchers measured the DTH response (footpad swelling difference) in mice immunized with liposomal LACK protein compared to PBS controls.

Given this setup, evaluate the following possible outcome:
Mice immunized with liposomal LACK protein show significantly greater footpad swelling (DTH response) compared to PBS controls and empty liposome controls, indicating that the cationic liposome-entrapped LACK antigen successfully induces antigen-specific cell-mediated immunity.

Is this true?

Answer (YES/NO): NO